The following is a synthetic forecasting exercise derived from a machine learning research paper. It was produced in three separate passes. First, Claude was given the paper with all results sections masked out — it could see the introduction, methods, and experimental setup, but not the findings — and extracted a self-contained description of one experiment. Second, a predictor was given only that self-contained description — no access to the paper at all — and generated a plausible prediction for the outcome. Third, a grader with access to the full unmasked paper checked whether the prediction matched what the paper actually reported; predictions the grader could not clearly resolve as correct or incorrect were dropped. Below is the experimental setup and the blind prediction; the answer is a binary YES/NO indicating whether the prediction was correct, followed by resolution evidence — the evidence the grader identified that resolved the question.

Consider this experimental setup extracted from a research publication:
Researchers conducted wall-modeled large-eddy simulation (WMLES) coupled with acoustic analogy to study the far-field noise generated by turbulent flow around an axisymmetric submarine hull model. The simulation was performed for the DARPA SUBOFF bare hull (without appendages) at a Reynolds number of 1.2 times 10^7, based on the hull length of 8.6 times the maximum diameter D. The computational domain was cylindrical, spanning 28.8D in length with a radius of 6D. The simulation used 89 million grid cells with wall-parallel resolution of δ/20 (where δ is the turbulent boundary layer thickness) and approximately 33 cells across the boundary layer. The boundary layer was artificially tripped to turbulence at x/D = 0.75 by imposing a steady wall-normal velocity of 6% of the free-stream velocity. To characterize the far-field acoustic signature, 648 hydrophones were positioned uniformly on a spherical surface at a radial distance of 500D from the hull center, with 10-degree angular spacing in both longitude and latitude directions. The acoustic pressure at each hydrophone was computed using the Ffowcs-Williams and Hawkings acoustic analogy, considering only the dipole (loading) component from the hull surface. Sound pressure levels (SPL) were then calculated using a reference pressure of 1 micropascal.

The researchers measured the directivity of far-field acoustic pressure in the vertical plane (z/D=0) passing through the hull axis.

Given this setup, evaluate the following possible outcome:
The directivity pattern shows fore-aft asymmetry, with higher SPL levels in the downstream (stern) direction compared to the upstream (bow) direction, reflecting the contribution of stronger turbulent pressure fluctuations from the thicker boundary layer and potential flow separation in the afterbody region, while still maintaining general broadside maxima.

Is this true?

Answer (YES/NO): NO